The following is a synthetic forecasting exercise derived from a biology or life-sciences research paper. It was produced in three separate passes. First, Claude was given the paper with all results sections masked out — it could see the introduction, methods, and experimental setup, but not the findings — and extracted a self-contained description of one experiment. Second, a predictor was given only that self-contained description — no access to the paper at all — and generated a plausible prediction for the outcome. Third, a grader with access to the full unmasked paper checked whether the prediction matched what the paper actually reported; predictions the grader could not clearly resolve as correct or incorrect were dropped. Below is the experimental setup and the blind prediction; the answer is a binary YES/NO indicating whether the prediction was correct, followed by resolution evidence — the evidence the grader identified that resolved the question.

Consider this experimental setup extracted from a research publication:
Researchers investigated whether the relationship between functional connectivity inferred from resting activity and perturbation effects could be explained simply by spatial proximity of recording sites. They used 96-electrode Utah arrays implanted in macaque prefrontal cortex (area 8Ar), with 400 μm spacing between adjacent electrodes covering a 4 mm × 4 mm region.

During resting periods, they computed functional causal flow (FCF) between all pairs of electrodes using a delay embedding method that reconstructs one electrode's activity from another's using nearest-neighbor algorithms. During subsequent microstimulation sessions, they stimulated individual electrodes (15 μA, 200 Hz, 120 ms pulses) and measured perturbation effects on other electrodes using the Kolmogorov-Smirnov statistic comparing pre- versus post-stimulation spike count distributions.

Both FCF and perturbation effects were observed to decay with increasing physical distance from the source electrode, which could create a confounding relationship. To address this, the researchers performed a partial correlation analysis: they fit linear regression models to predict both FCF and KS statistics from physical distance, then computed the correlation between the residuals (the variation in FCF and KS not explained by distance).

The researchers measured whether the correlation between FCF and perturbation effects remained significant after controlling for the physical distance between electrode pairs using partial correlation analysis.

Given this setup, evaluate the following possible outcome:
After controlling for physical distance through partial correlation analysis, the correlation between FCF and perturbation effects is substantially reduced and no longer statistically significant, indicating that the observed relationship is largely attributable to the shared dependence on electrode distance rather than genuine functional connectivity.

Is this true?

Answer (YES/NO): NO